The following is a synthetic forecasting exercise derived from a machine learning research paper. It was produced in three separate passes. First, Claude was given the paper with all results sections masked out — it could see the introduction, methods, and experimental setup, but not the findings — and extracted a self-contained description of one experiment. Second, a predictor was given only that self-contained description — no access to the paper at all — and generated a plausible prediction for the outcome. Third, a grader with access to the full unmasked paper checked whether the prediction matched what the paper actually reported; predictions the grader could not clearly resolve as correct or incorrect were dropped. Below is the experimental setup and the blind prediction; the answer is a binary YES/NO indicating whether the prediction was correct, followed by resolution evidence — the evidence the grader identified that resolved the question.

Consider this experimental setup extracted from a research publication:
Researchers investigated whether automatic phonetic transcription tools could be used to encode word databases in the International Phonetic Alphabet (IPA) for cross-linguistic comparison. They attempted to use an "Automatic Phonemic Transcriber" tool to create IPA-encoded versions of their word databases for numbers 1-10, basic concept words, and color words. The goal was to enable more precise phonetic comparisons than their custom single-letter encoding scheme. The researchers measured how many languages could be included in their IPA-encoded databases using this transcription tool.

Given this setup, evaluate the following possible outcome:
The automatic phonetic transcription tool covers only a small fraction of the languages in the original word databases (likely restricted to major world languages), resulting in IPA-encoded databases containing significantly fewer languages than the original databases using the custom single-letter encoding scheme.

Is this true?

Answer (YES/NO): YES